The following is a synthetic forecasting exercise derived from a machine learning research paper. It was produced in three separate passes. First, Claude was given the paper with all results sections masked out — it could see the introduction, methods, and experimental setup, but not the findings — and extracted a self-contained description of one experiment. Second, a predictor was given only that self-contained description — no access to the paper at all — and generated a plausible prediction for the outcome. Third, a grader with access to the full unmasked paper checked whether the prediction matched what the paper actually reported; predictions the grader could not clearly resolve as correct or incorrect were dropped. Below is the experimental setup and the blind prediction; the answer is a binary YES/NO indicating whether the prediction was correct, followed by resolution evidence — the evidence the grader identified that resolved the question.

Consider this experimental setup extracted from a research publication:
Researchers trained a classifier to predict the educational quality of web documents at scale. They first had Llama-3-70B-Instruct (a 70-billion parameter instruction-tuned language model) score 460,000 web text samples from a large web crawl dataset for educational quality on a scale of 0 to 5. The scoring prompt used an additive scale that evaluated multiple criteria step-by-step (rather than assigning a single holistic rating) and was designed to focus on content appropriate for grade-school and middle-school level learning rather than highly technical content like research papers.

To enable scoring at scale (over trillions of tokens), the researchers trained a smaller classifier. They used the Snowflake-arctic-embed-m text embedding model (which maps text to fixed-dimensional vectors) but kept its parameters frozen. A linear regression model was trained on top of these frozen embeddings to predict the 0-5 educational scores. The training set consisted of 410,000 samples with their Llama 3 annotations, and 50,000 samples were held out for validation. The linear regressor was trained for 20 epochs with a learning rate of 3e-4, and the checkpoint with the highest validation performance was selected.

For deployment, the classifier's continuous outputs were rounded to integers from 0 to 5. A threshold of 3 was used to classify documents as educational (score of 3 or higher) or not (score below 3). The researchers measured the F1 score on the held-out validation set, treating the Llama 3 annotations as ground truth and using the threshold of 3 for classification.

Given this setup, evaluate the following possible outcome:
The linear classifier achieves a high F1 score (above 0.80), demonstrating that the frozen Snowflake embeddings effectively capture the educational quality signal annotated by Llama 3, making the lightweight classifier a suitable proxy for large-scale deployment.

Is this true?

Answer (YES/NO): YES